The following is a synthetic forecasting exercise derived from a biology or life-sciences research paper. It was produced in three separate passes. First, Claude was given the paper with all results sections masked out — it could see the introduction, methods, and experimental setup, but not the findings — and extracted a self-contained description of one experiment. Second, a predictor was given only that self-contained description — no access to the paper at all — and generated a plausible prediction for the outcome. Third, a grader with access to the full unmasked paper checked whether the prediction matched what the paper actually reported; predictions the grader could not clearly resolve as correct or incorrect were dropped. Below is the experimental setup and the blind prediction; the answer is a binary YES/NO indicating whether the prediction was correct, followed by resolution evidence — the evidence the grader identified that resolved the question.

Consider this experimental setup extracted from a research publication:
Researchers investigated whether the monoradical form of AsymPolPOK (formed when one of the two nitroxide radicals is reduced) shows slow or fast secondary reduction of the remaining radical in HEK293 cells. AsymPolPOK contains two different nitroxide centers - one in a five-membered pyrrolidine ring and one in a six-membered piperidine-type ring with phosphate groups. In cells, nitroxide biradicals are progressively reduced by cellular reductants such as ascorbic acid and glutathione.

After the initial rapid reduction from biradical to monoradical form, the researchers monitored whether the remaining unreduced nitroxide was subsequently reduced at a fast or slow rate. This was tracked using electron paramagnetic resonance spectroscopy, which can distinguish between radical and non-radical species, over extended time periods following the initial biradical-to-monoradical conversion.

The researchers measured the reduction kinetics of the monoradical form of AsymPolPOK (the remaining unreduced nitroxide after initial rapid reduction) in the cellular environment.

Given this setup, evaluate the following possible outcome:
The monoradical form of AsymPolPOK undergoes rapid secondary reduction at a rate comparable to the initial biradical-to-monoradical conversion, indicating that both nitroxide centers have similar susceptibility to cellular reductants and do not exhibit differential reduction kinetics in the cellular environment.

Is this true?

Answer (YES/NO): NO